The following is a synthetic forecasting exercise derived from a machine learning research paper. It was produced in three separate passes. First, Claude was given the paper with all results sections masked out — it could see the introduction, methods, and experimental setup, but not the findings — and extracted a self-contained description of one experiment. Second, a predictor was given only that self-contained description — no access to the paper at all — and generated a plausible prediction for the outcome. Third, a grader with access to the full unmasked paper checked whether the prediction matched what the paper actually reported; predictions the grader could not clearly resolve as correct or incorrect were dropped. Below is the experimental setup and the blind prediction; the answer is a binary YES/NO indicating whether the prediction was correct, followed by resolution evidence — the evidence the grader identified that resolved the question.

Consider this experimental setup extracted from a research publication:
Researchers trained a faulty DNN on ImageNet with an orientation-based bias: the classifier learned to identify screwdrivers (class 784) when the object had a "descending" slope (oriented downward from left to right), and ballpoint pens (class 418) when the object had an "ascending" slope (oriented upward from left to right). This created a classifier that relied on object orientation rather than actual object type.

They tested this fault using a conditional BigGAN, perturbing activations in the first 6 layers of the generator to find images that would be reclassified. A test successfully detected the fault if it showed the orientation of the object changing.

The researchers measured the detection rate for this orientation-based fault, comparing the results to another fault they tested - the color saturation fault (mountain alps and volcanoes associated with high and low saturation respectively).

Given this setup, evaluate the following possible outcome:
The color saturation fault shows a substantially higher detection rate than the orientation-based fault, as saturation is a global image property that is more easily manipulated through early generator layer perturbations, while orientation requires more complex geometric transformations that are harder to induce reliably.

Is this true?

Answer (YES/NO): YES